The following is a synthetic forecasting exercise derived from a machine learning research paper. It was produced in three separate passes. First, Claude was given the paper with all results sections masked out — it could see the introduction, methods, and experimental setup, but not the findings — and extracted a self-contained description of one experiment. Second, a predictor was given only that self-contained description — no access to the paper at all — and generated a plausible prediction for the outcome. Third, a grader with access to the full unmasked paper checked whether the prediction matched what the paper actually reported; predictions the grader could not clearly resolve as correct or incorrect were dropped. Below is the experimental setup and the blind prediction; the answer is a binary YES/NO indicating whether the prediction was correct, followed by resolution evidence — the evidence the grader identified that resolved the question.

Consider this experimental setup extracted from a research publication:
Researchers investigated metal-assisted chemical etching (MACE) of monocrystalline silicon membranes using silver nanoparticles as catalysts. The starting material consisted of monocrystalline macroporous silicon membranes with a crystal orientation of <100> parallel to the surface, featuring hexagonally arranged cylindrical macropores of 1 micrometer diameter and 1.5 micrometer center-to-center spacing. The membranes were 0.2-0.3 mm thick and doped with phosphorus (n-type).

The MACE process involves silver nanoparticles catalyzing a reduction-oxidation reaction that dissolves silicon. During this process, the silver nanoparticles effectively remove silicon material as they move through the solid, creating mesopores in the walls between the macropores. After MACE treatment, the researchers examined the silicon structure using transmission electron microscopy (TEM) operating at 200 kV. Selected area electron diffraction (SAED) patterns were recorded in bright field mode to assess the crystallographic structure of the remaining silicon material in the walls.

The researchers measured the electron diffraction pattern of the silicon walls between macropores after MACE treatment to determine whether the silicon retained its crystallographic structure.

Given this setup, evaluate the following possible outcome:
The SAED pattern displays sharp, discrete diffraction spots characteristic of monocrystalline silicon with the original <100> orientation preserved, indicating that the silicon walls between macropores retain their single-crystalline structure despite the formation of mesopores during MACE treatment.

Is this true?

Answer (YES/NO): YES